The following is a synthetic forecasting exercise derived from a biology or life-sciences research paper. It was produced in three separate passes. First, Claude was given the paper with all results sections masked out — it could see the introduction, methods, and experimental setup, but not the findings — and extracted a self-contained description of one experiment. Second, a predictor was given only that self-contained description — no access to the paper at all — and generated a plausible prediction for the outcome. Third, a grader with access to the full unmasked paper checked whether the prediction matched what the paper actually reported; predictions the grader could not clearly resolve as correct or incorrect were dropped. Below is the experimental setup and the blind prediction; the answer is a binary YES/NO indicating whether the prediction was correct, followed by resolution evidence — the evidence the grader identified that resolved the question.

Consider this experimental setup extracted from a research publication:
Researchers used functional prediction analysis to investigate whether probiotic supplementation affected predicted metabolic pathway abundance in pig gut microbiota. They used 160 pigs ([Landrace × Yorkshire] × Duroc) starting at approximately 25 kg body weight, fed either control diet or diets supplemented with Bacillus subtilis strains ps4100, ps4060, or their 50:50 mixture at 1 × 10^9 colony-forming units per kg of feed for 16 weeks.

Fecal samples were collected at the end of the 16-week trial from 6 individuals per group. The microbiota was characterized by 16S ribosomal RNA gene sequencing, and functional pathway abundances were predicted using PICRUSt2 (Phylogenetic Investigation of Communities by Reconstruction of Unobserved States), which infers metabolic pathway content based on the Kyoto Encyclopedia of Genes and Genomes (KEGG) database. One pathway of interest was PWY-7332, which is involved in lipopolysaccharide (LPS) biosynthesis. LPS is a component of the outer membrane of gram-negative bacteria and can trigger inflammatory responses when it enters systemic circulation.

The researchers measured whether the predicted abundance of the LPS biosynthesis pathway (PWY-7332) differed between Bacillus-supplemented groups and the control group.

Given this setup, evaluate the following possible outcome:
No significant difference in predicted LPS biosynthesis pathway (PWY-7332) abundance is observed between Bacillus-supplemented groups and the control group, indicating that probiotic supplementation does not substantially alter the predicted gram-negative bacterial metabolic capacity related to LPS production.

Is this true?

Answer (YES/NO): NO